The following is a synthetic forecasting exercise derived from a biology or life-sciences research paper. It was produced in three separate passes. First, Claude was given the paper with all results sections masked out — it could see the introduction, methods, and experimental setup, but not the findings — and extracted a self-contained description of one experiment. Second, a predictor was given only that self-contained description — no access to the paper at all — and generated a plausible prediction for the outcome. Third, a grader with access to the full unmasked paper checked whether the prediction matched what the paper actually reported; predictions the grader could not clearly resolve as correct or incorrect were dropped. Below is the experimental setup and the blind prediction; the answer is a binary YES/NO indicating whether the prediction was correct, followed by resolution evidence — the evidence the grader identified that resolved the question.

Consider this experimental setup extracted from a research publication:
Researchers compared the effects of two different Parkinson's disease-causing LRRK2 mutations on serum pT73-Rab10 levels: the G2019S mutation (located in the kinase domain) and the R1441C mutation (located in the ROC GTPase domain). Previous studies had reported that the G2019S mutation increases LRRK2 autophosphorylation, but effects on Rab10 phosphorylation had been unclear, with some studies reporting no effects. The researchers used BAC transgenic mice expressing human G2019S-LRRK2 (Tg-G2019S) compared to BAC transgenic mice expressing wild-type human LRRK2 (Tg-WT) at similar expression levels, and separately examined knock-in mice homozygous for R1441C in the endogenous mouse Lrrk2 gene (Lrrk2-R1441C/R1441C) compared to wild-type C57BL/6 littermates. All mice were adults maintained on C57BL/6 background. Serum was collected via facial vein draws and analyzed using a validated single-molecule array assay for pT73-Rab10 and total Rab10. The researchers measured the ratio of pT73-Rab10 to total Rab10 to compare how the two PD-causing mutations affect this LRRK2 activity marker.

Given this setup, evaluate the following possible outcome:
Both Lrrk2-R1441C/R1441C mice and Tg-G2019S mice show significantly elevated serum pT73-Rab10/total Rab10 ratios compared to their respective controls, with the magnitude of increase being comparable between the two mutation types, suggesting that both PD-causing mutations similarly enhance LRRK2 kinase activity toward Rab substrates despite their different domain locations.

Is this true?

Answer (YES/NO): NO